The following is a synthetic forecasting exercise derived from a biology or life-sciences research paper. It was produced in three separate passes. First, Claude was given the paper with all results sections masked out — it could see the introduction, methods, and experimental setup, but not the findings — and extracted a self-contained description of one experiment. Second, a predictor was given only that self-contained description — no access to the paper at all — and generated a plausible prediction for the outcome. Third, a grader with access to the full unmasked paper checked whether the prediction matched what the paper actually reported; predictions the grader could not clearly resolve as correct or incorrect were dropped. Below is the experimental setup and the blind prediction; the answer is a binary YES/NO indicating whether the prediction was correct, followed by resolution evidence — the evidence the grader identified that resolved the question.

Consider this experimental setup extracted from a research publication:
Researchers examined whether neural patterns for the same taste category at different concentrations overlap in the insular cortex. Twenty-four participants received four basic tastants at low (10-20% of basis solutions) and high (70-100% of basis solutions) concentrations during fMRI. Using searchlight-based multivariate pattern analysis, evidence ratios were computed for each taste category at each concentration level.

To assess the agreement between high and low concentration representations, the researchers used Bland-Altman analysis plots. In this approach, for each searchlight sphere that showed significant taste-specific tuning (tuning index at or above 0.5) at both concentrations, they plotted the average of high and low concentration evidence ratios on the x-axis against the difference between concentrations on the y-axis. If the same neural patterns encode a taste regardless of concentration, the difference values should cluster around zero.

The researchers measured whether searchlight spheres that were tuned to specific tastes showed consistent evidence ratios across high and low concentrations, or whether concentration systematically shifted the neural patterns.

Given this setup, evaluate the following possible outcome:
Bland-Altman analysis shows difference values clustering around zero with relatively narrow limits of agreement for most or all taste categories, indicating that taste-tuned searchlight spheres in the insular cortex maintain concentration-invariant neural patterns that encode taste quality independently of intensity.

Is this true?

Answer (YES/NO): NO